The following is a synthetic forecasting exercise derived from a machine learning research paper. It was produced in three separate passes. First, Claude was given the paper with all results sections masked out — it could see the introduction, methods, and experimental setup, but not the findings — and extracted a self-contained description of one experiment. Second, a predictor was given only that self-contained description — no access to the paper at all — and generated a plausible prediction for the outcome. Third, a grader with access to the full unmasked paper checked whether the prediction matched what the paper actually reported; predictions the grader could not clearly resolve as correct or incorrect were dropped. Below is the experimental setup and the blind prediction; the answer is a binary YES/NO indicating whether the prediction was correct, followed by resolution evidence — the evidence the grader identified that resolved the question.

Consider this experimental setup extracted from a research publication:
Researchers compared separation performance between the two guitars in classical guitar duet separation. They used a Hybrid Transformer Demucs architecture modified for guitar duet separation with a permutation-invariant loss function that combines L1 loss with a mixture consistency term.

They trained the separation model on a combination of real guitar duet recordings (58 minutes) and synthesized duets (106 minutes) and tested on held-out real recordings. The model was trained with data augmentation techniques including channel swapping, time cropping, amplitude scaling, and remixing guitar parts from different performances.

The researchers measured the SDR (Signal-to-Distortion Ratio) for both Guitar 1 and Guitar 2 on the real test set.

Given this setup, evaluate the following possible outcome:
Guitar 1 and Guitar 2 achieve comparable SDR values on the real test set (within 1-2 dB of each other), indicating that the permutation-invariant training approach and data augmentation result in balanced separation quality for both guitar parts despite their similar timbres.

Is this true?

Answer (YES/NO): NO